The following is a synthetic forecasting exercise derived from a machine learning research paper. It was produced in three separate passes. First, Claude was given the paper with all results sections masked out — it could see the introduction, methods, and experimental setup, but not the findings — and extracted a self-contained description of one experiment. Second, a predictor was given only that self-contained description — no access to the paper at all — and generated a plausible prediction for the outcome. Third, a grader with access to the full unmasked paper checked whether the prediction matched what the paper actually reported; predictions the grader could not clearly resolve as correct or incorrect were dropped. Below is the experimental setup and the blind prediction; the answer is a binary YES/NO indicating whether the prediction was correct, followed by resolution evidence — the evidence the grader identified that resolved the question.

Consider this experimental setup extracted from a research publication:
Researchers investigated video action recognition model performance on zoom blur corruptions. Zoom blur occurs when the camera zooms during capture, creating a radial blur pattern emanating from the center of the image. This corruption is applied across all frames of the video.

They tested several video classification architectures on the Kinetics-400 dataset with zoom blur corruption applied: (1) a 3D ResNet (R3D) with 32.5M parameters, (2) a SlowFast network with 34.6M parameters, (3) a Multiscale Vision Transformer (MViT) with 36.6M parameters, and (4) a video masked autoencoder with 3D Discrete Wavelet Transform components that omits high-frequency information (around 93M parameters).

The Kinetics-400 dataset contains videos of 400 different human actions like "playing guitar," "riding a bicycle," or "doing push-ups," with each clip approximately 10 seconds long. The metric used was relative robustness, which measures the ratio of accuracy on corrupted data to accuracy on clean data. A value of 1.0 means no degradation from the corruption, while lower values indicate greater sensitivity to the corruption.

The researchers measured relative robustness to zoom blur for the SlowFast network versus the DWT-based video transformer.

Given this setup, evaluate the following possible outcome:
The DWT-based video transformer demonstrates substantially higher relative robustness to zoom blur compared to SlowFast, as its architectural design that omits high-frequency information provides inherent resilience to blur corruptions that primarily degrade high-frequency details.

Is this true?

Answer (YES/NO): NO